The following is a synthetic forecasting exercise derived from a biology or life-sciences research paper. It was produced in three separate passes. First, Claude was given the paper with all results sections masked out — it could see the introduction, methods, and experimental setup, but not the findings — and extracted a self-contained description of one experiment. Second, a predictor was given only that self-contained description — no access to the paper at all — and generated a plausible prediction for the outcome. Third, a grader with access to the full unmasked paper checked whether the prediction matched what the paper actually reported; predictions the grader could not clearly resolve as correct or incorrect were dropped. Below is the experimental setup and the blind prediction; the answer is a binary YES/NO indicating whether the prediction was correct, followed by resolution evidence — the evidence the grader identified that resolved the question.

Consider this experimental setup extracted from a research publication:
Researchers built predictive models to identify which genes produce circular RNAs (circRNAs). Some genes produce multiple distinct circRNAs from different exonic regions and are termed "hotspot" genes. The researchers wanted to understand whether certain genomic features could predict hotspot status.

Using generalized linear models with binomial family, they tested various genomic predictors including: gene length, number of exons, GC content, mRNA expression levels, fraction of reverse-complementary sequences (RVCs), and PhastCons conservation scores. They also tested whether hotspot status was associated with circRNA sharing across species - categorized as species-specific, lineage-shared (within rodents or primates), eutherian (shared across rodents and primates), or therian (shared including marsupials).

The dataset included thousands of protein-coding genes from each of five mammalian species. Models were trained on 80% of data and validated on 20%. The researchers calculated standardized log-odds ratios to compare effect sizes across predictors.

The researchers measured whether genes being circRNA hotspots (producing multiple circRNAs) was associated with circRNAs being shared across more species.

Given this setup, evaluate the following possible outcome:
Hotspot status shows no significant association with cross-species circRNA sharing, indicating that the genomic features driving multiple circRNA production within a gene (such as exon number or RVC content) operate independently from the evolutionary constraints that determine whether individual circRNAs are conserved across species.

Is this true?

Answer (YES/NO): NO